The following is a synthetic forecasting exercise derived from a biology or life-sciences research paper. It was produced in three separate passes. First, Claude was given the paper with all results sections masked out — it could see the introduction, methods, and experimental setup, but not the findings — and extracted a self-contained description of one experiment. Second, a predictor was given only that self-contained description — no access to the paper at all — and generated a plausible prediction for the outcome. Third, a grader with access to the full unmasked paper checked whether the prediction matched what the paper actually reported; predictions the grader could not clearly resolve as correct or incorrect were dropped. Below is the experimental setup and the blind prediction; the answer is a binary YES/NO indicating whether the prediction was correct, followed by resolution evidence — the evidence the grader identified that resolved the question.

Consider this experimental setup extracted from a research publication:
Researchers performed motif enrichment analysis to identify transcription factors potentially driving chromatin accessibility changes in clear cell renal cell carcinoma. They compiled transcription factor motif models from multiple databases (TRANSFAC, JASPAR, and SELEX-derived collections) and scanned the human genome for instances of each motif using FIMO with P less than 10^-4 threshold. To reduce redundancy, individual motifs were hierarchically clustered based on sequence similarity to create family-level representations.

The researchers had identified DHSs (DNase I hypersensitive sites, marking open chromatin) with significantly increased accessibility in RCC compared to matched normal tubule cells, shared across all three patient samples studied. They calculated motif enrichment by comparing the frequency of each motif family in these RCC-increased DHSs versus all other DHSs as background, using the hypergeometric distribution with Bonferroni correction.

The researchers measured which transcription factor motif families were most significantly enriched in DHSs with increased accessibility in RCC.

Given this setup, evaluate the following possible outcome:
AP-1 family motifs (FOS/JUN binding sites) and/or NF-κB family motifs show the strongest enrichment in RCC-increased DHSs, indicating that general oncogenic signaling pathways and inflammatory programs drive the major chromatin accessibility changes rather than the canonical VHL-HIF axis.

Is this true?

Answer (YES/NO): NO